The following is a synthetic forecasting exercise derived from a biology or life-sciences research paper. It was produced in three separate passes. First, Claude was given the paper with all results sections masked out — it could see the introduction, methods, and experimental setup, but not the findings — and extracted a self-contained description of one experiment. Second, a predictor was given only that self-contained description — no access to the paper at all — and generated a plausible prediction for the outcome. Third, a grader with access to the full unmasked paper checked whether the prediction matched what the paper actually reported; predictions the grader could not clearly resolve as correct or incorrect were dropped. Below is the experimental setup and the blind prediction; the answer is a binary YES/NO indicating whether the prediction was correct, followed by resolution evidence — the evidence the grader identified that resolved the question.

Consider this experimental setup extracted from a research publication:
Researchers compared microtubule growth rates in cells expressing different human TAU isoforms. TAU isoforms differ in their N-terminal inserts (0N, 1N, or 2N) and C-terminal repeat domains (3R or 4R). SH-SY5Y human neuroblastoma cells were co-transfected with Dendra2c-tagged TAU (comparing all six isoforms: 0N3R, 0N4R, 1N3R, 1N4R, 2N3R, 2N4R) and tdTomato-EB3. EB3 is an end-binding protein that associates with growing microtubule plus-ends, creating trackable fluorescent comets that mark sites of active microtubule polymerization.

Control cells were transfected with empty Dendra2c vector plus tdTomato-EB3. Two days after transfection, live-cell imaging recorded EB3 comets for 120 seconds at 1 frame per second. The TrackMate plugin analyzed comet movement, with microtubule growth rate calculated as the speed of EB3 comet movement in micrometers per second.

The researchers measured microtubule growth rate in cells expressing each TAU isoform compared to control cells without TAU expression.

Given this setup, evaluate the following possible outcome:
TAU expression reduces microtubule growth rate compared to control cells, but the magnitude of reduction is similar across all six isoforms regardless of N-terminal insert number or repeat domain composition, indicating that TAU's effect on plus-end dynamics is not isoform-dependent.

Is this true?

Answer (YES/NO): NO